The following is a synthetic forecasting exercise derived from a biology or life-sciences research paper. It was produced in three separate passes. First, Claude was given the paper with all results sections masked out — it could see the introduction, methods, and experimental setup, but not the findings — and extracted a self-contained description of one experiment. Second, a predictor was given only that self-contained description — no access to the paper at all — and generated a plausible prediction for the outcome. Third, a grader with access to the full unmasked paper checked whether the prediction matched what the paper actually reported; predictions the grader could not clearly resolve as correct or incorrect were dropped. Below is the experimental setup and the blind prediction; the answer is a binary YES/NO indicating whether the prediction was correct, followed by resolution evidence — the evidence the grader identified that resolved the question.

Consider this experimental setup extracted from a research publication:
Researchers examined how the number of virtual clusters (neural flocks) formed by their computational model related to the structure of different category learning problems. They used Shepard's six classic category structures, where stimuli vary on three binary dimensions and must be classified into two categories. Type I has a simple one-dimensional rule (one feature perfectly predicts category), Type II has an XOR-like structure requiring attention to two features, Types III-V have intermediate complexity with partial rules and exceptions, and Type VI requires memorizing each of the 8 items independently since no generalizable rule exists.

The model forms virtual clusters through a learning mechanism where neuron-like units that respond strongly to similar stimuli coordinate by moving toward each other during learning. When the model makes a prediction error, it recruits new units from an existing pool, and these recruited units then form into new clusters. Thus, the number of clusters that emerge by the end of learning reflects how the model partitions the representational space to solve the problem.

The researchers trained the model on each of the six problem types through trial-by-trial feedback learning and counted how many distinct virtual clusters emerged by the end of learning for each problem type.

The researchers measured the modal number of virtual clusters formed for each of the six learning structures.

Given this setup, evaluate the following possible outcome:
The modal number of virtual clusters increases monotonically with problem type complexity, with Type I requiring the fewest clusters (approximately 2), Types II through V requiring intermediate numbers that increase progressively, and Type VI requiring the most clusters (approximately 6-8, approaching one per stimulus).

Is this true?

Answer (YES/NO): NO